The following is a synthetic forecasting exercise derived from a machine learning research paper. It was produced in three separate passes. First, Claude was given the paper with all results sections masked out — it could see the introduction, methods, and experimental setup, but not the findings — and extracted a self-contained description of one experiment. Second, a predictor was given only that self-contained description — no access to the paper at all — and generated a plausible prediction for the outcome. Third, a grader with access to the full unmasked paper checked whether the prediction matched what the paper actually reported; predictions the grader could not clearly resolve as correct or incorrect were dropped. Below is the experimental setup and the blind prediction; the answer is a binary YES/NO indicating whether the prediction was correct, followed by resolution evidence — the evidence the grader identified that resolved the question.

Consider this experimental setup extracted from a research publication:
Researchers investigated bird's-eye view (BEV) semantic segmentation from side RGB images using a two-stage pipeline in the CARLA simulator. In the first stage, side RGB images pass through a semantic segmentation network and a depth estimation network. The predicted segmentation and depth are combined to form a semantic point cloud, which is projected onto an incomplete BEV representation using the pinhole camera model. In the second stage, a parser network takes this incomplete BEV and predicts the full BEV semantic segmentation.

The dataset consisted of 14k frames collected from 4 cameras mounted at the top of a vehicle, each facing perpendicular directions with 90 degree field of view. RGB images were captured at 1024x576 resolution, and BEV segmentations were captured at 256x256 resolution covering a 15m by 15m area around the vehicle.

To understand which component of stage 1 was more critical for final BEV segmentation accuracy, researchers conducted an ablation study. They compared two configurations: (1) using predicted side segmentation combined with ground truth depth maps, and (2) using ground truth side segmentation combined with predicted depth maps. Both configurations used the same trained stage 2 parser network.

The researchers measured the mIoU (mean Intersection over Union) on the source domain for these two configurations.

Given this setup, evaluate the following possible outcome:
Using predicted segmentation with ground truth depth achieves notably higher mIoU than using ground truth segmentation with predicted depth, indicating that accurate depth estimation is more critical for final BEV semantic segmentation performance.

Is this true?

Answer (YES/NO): YES